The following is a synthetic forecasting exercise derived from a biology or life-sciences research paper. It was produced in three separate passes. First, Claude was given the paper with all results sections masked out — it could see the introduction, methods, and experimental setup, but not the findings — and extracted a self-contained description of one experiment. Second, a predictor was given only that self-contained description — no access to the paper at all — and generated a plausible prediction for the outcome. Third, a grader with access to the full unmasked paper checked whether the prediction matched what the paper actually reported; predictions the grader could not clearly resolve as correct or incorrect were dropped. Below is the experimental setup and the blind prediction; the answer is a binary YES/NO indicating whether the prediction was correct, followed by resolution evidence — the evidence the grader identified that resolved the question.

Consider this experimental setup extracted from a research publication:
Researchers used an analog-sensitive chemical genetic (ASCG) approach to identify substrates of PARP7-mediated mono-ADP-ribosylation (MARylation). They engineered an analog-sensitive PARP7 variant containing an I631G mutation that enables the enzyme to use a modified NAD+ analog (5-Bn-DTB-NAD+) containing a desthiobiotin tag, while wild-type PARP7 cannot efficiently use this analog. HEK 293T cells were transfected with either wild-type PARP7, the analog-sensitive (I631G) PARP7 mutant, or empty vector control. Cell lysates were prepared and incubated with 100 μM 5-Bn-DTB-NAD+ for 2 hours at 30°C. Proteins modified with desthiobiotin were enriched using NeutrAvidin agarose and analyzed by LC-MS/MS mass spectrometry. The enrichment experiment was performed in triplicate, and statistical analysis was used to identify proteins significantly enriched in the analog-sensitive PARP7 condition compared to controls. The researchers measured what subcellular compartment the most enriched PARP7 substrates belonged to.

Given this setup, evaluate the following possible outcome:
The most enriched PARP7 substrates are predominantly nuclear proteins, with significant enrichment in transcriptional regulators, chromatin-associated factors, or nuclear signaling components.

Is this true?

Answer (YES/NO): YES